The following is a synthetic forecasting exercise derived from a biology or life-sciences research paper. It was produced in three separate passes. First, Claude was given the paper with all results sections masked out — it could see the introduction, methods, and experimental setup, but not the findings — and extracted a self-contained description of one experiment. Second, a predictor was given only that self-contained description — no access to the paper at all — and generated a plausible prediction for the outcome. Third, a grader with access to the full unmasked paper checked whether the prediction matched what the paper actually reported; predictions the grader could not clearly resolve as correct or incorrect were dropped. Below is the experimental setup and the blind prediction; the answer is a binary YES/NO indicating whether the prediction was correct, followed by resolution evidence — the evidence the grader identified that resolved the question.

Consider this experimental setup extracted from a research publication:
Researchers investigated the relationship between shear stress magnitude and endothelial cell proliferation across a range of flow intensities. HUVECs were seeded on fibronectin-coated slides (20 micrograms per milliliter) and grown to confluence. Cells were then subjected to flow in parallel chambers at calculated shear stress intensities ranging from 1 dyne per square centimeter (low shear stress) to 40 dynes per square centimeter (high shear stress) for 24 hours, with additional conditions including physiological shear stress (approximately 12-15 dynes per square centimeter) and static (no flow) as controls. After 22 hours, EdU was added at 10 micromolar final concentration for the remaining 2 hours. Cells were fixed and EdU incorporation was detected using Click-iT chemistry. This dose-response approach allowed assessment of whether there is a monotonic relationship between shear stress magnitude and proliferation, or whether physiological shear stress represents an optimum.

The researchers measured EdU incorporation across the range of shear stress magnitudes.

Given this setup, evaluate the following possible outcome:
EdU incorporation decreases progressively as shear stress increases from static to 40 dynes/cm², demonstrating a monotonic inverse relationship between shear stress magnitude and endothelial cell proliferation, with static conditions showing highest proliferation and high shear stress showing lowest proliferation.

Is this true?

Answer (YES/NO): NO